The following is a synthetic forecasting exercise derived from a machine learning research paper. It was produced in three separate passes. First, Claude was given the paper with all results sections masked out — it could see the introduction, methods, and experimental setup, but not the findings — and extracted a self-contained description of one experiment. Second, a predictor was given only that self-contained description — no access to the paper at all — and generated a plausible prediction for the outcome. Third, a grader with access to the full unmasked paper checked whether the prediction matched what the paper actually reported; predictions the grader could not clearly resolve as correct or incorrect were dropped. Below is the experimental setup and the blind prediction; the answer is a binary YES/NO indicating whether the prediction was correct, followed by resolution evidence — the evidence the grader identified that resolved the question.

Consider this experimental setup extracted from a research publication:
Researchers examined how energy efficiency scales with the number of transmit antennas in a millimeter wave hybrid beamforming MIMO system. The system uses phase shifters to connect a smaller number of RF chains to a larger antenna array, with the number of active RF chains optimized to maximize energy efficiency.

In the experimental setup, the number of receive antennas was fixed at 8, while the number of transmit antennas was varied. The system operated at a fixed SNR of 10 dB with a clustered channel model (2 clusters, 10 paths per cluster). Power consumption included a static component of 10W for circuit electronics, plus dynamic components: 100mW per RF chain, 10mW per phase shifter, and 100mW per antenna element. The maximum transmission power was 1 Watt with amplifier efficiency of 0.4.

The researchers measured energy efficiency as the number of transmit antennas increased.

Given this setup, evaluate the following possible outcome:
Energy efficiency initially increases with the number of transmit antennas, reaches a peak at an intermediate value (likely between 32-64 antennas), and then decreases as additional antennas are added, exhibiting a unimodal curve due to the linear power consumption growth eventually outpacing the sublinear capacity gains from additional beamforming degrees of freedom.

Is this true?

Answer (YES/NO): NO